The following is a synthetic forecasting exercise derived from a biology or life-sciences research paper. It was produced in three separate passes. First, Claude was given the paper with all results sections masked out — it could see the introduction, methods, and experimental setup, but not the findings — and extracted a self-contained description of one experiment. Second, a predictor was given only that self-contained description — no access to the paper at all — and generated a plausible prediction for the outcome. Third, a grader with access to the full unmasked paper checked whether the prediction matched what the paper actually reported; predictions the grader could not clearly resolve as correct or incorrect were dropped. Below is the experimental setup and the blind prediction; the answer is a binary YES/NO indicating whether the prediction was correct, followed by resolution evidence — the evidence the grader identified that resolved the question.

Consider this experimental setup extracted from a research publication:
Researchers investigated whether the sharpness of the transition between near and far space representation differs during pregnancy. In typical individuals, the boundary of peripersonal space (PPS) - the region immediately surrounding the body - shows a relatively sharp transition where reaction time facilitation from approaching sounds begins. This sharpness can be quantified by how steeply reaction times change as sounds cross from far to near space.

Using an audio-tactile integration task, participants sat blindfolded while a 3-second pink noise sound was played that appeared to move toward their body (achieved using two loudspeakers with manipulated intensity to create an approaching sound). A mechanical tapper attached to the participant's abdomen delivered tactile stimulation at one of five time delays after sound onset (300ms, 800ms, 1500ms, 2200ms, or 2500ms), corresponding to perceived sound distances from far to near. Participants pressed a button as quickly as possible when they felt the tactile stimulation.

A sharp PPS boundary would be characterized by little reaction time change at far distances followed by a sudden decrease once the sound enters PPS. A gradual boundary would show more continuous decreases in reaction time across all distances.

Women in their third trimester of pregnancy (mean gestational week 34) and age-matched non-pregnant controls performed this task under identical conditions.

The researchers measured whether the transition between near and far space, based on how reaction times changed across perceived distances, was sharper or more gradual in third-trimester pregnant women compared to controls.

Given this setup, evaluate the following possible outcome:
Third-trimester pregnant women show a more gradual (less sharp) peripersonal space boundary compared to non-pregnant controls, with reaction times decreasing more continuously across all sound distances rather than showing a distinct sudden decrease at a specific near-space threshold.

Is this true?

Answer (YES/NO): YES